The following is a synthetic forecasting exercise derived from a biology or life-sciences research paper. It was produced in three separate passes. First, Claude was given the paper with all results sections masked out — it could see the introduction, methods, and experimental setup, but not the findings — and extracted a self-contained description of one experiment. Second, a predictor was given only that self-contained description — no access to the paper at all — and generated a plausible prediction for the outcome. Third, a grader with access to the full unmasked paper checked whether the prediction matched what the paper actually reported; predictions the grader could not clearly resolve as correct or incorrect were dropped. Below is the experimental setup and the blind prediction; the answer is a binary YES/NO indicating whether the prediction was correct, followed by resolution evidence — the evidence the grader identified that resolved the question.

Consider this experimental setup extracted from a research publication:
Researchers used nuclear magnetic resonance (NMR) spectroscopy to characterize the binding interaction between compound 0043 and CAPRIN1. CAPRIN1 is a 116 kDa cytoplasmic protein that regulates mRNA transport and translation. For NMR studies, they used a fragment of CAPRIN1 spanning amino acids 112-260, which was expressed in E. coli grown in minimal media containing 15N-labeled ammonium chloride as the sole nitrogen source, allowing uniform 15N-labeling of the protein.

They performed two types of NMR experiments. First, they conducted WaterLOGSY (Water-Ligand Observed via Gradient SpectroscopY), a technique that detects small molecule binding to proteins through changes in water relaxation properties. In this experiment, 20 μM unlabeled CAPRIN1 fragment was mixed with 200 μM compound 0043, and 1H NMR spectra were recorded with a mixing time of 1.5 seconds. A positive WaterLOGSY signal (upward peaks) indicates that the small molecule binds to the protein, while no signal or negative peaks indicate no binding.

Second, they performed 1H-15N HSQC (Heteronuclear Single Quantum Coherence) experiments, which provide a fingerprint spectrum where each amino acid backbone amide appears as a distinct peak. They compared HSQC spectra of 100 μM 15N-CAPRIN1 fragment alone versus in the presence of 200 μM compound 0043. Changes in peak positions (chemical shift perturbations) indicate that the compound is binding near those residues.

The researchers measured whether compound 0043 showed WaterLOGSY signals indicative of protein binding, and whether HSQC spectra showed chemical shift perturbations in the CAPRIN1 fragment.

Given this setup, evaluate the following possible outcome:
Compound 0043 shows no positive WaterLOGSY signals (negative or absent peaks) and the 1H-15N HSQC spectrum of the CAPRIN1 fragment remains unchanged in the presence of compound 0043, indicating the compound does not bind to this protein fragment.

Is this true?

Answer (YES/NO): NO